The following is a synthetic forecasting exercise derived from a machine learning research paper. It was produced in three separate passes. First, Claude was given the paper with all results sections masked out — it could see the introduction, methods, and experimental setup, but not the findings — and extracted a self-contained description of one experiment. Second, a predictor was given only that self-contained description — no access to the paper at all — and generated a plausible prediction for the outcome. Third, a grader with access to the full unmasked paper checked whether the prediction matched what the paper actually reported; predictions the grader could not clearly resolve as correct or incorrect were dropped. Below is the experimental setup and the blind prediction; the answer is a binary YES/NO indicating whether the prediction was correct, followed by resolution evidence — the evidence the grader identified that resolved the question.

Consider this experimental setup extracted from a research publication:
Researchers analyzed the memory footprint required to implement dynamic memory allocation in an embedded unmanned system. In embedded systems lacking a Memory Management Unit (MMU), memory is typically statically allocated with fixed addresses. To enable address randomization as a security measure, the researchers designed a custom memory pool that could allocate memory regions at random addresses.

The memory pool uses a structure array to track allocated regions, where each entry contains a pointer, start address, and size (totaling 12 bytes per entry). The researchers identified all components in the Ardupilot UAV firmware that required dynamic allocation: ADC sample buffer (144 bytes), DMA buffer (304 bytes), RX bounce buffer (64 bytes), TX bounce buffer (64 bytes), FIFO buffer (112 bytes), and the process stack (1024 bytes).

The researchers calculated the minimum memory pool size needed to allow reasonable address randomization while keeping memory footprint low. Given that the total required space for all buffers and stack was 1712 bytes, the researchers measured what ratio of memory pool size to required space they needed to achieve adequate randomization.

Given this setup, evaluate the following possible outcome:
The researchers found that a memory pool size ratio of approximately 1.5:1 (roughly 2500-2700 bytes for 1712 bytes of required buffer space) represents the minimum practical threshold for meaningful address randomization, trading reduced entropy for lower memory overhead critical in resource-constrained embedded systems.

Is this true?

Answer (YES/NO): NO